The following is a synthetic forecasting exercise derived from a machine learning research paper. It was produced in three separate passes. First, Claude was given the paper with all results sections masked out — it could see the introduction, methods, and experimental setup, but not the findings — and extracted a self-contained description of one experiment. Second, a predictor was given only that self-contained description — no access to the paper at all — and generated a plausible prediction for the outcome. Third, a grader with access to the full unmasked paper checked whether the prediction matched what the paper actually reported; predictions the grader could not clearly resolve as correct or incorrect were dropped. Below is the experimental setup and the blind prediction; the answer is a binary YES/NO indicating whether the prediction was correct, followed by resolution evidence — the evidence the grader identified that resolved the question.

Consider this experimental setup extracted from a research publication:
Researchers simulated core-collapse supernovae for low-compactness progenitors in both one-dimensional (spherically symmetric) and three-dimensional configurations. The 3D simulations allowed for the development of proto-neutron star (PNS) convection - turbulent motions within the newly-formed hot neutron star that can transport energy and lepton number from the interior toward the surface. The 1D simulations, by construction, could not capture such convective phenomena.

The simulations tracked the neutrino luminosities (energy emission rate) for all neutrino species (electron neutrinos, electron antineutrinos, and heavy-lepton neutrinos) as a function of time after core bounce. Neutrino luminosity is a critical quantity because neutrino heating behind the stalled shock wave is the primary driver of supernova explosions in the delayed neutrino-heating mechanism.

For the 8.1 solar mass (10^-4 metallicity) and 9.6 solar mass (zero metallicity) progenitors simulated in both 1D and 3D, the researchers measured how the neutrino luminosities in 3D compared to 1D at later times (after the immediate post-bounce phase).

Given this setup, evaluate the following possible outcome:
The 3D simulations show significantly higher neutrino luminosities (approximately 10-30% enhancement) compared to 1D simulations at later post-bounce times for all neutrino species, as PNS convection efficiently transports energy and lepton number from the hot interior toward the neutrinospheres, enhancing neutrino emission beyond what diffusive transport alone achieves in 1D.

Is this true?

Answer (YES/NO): NO